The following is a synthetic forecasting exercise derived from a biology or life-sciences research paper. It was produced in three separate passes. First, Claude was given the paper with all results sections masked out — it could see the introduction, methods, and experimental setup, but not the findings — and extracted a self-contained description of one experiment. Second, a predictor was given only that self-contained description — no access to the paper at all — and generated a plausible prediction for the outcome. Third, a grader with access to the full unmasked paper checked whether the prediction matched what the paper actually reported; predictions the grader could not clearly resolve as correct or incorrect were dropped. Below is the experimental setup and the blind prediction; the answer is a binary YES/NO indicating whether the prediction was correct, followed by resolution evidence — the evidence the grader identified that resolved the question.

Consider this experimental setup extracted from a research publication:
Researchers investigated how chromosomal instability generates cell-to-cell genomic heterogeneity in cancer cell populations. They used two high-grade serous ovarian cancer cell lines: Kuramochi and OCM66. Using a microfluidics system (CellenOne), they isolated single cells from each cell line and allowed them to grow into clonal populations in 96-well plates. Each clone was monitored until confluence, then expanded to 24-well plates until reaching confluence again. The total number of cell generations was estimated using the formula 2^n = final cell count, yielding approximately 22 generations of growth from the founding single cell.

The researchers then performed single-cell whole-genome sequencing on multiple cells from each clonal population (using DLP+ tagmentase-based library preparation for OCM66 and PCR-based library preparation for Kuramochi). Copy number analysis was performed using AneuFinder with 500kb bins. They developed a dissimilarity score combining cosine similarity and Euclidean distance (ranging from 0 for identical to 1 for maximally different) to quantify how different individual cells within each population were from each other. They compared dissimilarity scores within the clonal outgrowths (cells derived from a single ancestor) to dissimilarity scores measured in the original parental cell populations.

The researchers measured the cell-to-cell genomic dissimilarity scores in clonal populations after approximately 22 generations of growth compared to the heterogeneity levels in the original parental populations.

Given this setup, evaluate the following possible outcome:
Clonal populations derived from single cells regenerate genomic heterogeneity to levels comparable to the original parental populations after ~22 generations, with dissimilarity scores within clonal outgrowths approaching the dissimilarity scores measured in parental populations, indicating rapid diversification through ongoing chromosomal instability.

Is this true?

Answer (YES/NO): YES